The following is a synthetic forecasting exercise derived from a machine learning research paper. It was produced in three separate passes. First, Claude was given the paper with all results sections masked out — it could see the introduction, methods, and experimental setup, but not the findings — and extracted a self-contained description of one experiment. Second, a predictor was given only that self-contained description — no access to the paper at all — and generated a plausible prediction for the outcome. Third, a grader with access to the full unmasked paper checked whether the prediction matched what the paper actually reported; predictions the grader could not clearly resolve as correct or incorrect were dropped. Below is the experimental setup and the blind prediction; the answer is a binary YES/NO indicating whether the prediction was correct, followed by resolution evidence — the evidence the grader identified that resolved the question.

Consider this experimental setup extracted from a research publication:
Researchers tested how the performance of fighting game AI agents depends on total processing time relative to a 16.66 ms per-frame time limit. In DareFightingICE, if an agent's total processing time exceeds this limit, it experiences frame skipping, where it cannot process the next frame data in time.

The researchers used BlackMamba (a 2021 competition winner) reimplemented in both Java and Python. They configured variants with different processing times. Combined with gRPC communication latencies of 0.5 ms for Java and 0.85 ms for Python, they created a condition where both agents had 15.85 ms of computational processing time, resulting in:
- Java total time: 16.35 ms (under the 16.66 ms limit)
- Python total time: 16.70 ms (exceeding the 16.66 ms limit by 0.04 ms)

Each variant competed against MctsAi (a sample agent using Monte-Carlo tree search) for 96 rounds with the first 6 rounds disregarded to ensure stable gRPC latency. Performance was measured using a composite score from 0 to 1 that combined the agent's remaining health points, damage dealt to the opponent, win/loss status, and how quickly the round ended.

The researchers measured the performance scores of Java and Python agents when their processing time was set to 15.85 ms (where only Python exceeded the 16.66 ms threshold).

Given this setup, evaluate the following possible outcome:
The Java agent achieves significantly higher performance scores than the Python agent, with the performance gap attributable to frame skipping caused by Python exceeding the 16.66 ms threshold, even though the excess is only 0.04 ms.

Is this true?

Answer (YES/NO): YES